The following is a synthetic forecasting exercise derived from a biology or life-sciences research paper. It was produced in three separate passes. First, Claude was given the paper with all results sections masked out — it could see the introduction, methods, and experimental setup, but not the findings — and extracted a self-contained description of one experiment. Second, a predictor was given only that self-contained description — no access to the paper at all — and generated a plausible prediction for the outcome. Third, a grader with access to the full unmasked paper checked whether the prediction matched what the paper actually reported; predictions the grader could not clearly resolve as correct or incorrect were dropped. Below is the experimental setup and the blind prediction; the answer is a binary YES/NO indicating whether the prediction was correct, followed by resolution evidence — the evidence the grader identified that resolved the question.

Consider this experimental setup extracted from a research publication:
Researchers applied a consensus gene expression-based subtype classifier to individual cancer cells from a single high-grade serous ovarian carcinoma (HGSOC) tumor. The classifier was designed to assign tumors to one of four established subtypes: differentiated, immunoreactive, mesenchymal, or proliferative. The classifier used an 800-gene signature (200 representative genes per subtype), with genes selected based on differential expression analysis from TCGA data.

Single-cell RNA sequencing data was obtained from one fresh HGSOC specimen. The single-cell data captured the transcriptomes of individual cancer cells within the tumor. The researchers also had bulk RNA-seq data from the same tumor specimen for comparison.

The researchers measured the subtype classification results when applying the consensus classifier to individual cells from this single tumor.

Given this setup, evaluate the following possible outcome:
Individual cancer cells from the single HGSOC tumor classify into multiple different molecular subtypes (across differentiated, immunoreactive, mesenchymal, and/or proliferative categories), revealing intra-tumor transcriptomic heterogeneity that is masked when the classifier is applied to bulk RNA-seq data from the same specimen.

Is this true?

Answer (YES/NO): NO